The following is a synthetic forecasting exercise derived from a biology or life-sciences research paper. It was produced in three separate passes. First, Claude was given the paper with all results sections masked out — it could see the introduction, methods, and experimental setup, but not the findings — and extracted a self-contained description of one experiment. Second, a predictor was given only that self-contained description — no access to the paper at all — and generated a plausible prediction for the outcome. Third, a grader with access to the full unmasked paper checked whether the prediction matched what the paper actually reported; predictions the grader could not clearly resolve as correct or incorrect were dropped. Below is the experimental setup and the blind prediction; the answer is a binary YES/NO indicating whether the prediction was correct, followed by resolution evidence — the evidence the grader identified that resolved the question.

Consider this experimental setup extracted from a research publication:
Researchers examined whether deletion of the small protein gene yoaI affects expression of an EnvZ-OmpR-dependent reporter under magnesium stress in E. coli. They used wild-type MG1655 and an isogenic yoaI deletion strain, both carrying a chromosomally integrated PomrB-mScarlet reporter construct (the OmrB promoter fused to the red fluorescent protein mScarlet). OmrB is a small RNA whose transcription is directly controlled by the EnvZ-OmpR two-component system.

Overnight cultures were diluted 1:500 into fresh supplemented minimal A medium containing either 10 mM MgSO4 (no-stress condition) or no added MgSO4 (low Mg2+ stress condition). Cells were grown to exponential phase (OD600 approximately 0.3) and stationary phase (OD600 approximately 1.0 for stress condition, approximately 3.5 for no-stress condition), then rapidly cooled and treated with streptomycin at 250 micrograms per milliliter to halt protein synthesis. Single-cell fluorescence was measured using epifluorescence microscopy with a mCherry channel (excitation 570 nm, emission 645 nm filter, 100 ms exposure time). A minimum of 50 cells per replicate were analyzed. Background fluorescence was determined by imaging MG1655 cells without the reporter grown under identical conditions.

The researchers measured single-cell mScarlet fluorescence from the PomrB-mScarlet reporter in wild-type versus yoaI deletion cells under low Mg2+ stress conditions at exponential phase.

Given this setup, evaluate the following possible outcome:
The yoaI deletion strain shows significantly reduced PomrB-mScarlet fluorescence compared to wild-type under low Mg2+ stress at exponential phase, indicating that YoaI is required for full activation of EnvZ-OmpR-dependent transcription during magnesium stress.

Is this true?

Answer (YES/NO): YES